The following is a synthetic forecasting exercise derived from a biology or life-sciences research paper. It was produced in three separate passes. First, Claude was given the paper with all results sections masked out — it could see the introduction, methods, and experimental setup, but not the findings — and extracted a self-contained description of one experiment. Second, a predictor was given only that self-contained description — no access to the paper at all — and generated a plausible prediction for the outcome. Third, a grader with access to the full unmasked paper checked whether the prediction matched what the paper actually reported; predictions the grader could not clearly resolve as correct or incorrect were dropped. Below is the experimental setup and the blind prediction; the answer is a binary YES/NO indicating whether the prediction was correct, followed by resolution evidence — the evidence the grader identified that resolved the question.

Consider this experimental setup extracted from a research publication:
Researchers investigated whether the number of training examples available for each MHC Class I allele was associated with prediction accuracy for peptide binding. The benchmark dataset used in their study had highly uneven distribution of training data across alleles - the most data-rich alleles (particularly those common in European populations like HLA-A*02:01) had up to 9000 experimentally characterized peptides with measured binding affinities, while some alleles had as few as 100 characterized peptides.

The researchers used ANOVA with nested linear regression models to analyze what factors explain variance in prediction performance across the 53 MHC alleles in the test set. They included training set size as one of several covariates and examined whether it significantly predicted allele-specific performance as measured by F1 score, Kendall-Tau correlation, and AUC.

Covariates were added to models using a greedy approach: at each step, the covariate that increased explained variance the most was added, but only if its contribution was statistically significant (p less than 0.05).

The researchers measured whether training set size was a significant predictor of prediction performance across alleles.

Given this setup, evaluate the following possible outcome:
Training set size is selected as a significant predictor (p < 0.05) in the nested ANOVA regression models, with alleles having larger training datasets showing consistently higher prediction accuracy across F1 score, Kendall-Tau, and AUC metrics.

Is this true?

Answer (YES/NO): YES